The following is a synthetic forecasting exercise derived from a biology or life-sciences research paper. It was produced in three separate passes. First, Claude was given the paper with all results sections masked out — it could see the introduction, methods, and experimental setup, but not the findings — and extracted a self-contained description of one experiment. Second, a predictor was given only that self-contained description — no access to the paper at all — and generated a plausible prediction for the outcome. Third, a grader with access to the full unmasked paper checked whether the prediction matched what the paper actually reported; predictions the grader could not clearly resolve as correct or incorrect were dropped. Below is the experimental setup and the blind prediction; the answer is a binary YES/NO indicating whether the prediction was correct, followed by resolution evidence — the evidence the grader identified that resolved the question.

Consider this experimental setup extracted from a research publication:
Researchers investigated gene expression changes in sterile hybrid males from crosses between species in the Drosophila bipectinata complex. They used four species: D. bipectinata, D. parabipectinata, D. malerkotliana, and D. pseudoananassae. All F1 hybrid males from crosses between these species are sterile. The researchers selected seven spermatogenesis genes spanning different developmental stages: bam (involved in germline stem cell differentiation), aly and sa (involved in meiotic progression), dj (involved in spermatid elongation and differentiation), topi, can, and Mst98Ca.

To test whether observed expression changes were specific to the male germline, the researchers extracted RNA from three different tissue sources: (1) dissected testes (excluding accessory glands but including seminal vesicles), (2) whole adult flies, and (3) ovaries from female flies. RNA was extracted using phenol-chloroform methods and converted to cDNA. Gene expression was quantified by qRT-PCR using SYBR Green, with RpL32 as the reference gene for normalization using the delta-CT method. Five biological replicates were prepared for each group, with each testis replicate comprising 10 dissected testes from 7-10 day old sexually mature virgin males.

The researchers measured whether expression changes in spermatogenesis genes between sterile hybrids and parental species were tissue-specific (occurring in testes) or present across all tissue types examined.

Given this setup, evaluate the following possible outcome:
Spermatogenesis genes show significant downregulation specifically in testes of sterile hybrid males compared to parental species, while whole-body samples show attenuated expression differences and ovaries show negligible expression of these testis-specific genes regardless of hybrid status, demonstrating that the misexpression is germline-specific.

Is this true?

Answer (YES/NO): NO